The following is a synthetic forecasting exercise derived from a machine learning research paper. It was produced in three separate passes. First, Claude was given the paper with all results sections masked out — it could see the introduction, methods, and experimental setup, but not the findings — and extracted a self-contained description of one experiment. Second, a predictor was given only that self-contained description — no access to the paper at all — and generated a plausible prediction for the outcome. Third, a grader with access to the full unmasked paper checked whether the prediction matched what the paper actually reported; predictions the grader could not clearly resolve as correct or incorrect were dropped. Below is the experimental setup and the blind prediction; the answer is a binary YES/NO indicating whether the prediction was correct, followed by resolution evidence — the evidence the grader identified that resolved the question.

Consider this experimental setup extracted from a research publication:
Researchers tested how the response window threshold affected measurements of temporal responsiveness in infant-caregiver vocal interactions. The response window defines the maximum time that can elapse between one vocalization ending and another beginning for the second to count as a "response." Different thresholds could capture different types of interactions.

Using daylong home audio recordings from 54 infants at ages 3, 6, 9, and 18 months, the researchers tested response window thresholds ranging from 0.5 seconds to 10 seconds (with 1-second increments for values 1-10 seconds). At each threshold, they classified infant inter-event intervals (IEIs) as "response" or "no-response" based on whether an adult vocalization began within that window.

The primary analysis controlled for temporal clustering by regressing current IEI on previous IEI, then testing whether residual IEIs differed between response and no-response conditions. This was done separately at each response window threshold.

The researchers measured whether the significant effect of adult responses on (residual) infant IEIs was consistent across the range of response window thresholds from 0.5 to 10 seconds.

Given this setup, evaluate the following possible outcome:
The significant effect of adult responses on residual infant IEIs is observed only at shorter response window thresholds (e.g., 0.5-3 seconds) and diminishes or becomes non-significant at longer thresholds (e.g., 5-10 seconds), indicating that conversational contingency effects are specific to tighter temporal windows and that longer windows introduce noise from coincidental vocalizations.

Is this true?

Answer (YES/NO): NO